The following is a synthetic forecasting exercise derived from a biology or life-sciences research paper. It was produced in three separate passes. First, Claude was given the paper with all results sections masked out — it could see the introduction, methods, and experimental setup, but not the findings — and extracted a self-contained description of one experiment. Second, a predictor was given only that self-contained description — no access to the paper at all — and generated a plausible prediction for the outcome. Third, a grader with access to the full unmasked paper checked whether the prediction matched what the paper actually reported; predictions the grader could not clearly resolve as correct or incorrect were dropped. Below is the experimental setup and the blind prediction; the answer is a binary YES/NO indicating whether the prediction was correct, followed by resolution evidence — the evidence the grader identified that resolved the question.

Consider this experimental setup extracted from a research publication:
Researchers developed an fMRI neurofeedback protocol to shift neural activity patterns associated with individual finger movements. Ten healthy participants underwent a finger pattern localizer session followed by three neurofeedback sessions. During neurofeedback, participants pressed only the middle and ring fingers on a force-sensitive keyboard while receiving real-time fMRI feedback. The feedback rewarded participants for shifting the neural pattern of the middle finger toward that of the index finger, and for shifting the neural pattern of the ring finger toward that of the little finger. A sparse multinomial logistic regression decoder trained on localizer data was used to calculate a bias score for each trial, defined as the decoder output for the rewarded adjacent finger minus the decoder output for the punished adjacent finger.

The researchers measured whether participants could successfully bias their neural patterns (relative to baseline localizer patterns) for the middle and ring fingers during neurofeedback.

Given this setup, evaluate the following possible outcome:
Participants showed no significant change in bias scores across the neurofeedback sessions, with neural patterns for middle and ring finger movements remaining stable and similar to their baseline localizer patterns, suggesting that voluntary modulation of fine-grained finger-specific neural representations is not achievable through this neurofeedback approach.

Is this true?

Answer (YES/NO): NO